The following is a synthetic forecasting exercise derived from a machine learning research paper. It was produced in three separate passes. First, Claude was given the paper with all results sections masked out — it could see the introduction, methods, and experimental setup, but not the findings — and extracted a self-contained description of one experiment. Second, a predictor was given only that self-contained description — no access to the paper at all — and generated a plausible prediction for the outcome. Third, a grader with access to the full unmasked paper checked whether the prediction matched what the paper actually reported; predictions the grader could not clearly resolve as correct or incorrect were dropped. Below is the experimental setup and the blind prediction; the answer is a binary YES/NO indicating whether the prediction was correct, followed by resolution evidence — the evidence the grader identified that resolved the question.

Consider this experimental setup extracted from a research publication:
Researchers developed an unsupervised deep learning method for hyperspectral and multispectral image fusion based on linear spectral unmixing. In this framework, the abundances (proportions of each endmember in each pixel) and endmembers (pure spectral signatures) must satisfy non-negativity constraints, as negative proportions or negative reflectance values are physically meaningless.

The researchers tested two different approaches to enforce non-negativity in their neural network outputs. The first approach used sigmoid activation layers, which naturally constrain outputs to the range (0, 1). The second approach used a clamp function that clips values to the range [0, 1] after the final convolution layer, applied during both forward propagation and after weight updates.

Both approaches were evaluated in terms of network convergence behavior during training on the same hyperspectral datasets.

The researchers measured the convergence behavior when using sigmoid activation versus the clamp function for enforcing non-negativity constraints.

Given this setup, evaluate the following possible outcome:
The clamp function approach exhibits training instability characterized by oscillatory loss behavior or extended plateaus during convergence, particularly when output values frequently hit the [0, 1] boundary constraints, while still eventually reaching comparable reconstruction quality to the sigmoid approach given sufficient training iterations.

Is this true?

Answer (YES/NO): NO